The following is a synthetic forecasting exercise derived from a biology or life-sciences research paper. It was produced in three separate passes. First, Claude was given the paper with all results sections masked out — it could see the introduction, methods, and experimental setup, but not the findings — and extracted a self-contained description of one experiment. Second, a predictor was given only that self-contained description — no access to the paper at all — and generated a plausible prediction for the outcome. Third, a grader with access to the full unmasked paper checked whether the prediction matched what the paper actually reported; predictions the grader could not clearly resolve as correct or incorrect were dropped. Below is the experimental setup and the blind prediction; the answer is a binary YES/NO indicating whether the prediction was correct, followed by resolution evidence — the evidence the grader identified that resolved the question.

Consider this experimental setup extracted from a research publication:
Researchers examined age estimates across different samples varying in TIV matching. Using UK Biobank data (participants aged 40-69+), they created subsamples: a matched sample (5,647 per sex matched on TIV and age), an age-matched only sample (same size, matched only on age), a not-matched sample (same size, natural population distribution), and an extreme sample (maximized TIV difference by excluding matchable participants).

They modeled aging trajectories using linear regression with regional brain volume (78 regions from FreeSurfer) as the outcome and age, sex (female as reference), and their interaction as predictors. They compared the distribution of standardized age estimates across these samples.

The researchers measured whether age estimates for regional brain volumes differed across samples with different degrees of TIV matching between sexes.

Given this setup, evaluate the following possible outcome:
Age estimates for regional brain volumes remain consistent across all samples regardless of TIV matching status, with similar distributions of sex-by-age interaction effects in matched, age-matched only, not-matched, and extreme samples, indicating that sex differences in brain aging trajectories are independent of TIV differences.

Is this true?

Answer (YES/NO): NO